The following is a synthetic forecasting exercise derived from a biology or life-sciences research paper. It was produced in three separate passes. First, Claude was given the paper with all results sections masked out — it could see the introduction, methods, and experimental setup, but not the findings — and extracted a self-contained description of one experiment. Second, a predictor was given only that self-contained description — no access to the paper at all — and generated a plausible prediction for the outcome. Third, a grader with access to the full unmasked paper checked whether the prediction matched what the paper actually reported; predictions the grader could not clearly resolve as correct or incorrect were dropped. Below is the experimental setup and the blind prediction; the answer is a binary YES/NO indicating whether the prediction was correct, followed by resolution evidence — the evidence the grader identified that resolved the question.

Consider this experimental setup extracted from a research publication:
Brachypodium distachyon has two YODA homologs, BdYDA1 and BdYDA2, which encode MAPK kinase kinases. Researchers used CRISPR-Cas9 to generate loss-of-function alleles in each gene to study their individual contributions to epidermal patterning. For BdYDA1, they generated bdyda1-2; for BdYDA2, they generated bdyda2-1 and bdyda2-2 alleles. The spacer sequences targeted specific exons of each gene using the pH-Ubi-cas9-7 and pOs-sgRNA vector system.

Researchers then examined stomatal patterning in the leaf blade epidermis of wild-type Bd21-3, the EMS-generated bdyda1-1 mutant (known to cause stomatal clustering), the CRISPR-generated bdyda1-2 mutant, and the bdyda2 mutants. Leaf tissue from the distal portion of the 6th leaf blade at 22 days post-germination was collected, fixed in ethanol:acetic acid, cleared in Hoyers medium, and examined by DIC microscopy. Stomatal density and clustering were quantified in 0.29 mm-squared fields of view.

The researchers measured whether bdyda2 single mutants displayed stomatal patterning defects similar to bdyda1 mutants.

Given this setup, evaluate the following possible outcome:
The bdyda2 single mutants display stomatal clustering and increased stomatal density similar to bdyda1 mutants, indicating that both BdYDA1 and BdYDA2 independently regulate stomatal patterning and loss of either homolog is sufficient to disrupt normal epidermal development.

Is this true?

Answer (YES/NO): NO